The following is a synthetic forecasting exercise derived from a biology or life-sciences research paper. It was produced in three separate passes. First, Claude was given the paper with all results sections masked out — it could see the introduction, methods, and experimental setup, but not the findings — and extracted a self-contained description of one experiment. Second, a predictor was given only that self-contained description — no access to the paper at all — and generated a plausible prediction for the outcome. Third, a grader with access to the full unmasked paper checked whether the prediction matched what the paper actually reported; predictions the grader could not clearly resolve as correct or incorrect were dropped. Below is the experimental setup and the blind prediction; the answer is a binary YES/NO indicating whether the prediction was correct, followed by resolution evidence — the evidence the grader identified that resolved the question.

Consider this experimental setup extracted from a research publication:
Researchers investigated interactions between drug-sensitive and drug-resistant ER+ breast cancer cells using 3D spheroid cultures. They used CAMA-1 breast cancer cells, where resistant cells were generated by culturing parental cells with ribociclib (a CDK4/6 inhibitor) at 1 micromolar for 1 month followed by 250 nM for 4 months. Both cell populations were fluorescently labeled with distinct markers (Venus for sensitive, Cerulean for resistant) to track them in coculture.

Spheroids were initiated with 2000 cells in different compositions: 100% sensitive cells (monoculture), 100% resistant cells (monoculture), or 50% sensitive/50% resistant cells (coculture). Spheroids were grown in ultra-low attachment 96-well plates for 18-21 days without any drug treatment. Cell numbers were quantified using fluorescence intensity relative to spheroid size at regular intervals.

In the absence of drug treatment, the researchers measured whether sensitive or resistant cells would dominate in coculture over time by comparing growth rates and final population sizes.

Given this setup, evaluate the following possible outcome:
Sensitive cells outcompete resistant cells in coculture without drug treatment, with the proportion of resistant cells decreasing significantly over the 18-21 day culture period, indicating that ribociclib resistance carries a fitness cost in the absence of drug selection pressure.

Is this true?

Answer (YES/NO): YES